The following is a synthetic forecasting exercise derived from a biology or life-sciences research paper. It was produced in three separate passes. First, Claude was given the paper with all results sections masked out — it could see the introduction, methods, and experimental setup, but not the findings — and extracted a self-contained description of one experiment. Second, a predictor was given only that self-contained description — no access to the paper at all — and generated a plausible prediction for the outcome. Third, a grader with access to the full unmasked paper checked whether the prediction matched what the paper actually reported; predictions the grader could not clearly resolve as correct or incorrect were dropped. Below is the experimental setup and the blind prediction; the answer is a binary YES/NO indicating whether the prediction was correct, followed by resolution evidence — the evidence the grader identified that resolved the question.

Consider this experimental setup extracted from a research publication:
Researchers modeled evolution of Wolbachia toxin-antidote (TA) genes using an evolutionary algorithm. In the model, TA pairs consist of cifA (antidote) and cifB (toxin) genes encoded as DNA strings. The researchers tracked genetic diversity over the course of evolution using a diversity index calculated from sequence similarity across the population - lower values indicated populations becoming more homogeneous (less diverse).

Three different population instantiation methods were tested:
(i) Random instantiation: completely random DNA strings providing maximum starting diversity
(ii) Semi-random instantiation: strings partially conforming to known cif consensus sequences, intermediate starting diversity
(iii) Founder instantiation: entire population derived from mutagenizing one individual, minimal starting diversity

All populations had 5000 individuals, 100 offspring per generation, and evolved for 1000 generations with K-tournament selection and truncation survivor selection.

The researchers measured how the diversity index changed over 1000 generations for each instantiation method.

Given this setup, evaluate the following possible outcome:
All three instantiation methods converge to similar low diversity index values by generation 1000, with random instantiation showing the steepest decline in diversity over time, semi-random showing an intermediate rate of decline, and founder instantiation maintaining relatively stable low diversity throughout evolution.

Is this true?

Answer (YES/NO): NO